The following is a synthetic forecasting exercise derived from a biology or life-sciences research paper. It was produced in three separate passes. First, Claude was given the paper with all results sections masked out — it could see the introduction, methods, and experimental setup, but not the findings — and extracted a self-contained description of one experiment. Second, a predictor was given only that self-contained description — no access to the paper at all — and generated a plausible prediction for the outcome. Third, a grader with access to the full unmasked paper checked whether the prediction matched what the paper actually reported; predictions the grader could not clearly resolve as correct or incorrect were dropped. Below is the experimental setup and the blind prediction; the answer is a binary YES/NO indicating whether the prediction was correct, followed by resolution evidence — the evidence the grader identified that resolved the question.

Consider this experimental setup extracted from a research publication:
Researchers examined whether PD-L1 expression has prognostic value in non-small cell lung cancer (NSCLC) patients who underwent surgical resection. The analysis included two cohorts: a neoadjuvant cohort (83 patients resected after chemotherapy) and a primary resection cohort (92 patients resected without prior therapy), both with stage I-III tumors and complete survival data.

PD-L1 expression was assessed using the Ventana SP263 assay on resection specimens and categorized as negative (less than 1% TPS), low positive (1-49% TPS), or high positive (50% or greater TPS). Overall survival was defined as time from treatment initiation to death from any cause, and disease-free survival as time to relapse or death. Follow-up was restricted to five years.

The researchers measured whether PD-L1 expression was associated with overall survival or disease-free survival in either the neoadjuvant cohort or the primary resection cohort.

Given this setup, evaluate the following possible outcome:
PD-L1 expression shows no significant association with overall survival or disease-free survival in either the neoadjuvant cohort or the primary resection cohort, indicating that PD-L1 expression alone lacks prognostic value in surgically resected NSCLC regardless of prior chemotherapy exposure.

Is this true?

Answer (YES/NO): NO